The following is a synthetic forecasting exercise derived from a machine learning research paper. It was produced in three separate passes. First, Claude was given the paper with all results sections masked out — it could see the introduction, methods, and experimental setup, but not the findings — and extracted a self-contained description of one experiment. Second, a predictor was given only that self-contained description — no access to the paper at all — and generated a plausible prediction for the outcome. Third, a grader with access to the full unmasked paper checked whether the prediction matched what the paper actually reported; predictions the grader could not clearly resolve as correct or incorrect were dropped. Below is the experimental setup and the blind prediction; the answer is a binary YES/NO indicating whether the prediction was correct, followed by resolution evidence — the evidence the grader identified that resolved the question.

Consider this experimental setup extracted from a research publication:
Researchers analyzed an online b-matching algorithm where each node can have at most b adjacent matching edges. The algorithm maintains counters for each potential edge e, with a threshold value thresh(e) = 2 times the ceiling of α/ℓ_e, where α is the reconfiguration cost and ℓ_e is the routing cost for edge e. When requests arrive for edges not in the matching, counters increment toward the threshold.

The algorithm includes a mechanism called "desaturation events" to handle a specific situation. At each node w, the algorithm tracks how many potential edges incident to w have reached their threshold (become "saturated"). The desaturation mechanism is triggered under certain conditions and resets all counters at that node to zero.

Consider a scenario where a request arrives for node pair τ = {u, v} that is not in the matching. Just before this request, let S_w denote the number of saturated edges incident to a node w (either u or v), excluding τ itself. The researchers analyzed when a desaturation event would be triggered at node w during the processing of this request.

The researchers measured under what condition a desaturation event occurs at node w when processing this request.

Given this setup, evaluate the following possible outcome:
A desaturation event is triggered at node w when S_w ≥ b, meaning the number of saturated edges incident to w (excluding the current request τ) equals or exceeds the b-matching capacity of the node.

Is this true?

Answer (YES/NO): YES